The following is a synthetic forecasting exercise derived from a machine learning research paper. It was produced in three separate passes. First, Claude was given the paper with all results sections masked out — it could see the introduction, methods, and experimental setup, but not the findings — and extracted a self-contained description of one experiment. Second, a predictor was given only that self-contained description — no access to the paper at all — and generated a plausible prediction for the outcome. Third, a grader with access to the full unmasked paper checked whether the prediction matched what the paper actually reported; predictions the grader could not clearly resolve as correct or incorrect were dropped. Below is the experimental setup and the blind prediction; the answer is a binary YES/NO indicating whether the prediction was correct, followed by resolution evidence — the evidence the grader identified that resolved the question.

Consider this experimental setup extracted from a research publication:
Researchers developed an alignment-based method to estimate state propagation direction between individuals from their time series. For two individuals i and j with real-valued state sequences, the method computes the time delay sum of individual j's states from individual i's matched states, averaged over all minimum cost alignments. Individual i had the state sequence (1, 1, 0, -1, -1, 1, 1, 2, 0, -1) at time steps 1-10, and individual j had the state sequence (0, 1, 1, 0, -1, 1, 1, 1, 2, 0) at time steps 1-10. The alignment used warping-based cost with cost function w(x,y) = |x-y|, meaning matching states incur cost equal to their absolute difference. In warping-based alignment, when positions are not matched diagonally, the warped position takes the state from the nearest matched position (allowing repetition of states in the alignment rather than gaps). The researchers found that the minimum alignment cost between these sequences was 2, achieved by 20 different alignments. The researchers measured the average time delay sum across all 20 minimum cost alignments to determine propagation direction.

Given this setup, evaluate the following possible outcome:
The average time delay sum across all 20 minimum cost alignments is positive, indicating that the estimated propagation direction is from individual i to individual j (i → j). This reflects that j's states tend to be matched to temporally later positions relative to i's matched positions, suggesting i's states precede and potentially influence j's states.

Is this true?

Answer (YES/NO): YES